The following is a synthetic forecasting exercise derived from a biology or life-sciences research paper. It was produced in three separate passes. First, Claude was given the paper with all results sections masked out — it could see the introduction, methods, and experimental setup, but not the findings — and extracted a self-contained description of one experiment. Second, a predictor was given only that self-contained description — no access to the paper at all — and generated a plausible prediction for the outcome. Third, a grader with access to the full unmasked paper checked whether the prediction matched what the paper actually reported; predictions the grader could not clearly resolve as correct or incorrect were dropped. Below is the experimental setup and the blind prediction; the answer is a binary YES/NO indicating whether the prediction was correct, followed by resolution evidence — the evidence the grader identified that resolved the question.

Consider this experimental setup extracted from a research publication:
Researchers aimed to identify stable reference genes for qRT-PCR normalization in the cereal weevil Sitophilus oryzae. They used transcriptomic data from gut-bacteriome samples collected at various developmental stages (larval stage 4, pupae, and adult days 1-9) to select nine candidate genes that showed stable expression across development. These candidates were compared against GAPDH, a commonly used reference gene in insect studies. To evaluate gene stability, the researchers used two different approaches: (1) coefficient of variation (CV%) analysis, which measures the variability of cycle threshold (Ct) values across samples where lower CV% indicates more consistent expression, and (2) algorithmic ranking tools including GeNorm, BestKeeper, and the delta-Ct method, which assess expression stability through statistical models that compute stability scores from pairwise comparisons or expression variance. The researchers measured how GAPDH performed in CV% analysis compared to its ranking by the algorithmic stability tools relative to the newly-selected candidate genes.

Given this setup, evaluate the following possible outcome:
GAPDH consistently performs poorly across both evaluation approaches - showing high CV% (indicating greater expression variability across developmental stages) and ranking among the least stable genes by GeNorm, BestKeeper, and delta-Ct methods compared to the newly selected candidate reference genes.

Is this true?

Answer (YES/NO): NO